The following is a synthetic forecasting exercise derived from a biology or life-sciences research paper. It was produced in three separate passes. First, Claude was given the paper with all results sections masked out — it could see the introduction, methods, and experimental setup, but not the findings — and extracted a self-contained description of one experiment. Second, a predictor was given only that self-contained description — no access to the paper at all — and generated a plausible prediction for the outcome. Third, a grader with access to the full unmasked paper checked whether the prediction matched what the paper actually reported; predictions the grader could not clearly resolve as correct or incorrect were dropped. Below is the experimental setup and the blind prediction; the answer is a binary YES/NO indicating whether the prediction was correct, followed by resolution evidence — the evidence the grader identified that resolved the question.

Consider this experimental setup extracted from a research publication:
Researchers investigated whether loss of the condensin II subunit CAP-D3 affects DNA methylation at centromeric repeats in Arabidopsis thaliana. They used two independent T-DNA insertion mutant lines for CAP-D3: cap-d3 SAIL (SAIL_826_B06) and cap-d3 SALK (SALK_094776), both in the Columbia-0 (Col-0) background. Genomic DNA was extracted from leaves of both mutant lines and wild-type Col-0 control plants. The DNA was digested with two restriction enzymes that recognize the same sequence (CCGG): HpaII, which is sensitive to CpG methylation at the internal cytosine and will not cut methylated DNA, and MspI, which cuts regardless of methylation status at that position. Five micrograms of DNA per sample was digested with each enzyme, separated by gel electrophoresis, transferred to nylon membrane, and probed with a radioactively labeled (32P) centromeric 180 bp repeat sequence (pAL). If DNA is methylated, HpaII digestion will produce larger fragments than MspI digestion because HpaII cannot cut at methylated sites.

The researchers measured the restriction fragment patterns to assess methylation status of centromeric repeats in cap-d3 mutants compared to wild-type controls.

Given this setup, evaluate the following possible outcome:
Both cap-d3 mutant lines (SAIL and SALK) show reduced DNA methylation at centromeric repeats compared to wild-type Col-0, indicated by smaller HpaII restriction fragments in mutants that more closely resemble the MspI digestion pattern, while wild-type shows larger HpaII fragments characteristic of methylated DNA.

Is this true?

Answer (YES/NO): NO